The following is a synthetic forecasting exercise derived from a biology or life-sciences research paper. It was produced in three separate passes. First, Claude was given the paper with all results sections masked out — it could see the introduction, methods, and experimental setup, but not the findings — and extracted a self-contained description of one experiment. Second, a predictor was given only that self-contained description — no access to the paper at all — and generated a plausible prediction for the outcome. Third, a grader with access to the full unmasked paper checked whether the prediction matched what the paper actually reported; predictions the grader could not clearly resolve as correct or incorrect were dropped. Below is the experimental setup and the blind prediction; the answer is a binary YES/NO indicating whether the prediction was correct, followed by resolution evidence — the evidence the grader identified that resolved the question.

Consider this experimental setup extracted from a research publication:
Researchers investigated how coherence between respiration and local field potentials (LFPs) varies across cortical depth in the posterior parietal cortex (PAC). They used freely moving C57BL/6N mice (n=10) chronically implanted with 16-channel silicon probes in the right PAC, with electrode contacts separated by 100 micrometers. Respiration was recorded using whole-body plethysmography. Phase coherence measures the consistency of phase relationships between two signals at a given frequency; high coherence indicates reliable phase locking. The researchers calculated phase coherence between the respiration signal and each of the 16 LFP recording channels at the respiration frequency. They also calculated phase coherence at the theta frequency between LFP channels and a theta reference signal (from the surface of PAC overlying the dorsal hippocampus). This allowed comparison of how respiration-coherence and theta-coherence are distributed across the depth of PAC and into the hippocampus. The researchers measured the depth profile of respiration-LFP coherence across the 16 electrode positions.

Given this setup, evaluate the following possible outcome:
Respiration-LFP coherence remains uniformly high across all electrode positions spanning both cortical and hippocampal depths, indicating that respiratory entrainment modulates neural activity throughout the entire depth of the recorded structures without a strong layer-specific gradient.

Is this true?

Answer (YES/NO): NO